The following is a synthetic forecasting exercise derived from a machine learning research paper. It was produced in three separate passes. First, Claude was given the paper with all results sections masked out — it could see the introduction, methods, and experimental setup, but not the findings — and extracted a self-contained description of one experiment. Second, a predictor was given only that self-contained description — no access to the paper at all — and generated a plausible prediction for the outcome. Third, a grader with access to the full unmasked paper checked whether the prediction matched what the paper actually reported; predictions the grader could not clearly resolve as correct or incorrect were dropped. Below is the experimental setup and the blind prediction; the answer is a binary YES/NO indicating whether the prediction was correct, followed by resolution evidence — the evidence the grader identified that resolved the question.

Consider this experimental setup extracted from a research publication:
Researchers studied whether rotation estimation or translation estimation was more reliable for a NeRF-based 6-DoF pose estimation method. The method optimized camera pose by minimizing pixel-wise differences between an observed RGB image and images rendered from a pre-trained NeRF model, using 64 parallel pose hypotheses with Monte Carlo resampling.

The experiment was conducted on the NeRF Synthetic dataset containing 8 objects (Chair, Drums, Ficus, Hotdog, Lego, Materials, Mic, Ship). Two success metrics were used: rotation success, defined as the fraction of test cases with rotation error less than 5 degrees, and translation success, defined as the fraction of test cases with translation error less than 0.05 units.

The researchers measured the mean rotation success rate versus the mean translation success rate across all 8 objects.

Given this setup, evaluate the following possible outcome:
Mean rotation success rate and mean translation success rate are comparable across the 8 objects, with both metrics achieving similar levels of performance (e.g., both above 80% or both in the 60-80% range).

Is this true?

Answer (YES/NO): NO